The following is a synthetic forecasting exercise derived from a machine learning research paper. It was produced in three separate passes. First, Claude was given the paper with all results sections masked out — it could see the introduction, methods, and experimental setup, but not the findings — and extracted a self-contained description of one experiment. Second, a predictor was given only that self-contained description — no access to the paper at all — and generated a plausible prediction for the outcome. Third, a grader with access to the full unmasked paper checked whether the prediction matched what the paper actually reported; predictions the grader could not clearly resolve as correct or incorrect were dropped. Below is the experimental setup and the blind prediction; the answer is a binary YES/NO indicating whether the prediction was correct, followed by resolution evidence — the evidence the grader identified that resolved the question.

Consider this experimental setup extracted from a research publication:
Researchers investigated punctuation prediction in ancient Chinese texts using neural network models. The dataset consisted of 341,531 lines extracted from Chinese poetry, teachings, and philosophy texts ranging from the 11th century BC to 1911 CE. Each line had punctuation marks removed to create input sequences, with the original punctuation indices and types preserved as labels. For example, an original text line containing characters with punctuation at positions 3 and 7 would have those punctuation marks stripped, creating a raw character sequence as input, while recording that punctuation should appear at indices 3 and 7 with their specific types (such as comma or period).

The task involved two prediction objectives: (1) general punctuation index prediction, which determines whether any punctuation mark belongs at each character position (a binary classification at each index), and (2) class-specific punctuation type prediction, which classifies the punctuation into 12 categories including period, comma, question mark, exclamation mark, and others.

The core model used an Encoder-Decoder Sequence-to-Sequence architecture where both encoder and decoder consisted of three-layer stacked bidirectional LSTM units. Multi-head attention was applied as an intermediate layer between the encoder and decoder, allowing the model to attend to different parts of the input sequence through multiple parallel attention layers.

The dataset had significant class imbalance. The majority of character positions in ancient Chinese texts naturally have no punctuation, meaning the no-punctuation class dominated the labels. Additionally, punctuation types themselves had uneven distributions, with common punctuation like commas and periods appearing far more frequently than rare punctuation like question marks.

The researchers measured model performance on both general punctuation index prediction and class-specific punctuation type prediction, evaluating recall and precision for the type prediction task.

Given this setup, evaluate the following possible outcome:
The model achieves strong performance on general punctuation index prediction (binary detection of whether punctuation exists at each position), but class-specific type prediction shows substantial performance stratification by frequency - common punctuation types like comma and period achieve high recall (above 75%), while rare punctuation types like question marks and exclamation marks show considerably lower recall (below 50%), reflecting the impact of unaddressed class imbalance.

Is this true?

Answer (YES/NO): NO